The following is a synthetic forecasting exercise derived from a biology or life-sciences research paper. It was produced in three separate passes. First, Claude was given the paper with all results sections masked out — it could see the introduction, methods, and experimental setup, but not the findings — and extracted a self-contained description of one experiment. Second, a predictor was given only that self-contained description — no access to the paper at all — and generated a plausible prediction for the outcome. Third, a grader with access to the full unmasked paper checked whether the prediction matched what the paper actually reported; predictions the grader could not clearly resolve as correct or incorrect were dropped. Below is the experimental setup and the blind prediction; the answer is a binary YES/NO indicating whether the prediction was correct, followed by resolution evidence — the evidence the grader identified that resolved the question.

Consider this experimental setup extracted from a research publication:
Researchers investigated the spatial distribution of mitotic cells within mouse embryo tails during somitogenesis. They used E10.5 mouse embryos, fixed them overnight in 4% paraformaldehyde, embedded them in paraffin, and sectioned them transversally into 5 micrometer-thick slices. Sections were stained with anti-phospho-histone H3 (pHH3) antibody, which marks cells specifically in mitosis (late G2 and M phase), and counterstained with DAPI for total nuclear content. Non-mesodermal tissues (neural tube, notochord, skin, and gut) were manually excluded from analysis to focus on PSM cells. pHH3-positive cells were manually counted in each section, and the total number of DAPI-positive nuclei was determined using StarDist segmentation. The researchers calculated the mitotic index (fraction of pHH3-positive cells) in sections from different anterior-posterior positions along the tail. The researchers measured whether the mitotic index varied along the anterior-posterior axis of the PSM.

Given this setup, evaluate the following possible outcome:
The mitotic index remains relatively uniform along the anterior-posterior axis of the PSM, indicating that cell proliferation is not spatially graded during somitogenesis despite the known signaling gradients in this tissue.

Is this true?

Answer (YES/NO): YES